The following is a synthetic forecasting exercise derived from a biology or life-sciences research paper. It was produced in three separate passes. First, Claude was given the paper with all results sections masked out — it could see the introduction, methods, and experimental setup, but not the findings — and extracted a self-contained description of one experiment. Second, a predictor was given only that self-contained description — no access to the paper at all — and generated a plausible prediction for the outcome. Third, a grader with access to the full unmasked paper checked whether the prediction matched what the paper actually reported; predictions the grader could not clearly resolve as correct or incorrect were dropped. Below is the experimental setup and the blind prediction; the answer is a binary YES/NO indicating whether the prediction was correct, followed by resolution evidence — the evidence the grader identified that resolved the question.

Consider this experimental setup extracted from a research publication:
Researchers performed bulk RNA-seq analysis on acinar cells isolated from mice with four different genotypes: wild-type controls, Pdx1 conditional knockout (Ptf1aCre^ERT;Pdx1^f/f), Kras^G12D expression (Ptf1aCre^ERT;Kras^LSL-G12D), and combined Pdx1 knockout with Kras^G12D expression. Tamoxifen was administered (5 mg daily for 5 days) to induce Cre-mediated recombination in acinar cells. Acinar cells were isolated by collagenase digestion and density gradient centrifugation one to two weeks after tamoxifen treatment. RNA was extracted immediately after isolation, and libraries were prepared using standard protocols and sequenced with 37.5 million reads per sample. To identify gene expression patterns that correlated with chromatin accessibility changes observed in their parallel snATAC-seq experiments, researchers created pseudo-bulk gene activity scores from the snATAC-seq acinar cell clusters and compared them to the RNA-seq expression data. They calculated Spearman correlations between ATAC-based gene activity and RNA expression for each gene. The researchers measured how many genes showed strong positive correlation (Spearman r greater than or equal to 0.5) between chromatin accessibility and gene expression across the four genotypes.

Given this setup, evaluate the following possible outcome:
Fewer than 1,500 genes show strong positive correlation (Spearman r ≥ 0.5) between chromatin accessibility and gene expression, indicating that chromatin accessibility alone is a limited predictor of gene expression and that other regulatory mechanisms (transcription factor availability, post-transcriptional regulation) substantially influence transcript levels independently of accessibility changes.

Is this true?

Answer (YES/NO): YES